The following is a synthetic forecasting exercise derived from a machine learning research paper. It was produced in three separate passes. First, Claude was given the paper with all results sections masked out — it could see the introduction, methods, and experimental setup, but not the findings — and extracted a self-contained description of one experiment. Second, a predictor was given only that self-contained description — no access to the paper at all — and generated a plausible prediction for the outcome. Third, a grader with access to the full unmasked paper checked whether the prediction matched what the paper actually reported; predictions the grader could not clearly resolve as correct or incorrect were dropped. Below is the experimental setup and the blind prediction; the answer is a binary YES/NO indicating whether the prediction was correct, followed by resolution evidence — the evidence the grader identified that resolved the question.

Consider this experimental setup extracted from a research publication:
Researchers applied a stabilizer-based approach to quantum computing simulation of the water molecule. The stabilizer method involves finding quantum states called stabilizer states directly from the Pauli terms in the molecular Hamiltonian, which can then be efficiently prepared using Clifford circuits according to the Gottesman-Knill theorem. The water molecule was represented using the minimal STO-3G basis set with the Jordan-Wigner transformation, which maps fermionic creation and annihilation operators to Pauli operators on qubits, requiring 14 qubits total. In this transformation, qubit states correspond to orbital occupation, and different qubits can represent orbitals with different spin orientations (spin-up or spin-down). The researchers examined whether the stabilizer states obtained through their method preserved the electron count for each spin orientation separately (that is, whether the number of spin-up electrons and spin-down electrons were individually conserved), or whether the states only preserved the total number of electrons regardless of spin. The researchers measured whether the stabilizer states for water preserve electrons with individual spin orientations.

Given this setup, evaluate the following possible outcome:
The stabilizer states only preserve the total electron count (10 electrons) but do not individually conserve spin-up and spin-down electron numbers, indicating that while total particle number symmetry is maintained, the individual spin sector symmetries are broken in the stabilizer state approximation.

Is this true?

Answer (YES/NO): YES